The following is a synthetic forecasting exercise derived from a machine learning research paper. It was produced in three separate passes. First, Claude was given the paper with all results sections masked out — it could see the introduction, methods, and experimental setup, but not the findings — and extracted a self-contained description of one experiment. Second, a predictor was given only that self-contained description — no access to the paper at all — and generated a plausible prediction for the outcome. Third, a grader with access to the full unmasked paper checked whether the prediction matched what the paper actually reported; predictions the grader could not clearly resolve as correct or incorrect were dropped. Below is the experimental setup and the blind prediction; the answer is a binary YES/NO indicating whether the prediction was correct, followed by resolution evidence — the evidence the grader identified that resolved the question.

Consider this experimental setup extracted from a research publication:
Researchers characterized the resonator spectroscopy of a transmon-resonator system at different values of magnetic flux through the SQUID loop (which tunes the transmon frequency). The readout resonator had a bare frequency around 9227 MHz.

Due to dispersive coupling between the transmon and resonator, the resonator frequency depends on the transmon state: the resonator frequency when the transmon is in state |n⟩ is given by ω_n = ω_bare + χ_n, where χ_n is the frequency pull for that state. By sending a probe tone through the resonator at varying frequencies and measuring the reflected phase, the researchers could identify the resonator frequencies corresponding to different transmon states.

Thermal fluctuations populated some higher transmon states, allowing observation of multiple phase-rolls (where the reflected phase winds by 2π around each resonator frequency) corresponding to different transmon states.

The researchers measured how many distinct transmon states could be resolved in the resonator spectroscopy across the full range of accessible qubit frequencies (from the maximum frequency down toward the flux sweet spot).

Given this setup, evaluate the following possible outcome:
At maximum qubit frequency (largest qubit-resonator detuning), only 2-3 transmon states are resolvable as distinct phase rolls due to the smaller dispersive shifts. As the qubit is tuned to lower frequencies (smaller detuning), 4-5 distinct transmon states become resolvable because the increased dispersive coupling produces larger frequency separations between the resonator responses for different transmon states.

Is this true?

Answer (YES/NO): NO